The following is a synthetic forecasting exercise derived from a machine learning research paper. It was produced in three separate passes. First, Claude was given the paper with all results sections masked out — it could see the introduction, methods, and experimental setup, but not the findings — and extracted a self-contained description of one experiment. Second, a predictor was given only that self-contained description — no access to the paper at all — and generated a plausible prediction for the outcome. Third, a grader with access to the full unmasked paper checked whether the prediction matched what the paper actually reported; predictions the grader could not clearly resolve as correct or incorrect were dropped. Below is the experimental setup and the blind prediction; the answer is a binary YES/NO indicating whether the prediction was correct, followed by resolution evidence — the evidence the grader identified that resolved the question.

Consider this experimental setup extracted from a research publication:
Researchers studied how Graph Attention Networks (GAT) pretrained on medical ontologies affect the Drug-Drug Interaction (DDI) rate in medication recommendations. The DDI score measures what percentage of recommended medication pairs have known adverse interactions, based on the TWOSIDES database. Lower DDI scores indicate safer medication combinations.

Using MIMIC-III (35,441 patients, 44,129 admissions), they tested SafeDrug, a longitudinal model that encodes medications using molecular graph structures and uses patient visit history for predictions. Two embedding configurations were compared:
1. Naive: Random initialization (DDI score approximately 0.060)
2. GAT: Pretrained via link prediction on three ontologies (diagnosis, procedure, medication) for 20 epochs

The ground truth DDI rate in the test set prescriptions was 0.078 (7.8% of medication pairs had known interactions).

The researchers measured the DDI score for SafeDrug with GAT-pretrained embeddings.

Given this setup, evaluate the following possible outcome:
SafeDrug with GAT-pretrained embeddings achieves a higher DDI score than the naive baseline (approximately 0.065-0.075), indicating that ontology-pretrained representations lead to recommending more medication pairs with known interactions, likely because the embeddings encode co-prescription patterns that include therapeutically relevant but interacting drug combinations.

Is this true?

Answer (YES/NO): NO